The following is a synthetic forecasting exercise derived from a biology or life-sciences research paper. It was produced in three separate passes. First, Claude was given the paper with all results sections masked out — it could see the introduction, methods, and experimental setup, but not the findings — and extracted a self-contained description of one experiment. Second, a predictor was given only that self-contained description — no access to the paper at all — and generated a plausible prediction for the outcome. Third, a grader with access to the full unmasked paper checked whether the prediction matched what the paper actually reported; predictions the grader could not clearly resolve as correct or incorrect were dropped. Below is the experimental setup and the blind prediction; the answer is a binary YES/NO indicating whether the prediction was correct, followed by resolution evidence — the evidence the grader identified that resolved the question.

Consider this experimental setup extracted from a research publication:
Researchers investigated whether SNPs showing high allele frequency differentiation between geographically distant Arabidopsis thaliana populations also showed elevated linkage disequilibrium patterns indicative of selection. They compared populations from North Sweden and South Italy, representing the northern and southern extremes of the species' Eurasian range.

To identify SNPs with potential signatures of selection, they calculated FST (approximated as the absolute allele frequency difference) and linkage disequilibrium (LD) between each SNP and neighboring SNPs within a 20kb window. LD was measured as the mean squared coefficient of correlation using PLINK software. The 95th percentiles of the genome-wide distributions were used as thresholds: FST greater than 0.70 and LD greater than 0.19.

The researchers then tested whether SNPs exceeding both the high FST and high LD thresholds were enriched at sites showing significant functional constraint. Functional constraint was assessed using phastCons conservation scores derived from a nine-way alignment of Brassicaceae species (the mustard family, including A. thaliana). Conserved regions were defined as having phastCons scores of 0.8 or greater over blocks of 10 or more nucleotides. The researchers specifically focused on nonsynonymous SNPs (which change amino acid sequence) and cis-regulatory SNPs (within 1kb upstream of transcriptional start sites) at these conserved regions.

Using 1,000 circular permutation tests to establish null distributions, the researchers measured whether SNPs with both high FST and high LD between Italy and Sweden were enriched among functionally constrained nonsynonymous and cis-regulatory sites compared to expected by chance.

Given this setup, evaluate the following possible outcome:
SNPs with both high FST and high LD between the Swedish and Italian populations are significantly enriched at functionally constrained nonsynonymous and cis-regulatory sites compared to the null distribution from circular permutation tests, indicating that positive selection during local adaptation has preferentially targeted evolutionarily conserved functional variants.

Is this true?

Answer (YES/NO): YES